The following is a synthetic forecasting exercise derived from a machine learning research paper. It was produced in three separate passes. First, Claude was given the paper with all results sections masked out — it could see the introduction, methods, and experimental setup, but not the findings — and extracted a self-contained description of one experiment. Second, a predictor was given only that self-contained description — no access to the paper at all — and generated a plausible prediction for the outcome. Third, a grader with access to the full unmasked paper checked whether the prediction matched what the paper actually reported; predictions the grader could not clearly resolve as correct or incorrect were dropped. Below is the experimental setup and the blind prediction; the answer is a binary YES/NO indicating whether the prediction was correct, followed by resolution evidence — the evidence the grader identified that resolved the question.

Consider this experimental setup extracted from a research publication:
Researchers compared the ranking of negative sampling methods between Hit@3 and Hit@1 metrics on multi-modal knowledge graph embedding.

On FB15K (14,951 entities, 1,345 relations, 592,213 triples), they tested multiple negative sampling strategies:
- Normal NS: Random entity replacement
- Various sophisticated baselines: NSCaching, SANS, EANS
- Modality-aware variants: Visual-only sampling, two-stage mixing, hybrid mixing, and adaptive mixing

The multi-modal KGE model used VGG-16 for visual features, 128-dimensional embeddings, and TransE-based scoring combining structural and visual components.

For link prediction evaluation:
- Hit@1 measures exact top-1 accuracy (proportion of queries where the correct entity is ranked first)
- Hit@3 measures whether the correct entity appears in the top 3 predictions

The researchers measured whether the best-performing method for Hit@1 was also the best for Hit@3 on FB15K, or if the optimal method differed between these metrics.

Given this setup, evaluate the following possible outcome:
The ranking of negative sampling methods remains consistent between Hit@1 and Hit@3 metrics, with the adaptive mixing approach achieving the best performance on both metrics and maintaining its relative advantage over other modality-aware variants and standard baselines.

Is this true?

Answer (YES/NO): NO